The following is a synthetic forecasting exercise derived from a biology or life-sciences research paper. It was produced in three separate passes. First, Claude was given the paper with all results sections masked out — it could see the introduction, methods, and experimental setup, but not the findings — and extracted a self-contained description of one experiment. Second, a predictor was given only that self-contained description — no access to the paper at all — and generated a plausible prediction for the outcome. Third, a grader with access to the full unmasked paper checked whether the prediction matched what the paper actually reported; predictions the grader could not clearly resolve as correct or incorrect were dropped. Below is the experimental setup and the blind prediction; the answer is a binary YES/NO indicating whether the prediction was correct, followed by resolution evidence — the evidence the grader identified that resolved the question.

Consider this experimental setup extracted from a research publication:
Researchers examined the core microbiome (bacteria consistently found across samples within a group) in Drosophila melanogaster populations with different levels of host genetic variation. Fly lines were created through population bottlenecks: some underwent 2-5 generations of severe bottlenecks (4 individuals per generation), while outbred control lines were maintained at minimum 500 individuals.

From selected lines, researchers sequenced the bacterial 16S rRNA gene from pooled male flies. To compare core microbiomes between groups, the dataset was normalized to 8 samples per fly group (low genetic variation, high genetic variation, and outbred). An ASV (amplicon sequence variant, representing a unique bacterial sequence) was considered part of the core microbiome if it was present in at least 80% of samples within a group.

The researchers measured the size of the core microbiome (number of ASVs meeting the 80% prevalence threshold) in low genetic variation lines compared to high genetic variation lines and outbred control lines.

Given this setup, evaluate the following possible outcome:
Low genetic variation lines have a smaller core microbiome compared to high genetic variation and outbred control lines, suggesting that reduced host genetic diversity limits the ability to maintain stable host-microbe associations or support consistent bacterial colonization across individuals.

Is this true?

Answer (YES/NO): YES